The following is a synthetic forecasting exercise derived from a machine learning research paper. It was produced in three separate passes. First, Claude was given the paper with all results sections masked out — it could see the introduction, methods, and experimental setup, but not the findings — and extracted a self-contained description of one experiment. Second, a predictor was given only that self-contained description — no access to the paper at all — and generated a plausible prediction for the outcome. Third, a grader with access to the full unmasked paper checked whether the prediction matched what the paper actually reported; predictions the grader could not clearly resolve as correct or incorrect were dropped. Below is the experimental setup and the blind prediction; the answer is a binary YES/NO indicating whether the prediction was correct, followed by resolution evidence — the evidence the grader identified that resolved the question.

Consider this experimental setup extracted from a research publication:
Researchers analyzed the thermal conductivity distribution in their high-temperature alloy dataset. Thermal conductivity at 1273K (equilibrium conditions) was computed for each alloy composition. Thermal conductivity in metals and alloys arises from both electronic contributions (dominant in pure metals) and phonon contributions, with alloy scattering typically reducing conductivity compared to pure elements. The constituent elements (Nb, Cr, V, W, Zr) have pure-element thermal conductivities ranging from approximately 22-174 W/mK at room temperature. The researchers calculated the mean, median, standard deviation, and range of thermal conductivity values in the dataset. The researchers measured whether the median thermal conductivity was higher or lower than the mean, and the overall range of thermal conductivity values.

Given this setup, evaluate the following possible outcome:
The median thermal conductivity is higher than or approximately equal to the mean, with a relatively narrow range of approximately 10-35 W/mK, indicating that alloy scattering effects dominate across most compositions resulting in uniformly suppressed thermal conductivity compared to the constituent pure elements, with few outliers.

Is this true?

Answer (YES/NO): NO